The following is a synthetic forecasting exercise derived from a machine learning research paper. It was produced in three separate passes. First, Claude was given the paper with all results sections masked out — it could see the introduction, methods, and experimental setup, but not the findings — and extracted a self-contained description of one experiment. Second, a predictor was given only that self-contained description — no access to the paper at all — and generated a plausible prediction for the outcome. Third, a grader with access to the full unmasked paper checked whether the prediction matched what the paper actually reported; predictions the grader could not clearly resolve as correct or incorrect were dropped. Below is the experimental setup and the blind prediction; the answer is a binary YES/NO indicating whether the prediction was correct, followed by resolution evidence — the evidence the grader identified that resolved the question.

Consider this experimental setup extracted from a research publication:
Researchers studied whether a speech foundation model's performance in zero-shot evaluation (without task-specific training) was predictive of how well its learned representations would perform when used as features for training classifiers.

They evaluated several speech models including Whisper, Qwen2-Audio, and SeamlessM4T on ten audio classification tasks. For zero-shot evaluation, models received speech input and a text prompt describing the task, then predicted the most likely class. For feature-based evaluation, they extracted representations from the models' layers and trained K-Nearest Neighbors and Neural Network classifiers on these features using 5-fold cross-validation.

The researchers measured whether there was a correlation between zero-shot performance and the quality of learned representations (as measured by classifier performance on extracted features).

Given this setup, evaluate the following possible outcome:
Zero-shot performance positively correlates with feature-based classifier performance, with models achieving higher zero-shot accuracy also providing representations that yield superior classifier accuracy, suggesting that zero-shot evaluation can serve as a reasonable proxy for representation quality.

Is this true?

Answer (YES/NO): YES